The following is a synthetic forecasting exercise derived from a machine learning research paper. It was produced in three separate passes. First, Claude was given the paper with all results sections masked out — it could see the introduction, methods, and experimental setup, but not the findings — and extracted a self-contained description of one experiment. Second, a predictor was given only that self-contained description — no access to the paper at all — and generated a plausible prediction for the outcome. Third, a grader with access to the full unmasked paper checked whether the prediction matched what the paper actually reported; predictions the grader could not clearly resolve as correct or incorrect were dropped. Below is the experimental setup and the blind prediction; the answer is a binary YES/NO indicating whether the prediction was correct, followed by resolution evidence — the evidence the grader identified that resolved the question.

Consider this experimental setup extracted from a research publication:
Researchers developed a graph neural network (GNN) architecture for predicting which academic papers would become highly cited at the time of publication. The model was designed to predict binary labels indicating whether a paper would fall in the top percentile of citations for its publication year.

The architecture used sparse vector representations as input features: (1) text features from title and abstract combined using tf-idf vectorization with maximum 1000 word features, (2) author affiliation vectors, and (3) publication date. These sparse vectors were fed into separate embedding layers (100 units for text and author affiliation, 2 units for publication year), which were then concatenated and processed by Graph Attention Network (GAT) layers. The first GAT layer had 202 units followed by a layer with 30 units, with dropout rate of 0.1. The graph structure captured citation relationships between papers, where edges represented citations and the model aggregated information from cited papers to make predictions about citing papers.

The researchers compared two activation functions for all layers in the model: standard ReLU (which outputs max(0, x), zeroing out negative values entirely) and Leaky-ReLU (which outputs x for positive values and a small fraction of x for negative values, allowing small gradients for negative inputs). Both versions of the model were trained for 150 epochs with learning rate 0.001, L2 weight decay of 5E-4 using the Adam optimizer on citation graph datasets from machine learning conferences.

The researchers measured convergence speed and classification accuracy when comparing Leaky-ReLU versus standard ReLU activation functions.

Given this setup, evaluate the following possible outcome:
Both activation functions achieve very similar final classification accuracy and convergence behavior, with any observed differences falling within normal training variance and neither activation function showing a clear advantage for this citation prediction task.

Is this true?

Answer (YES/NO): NO